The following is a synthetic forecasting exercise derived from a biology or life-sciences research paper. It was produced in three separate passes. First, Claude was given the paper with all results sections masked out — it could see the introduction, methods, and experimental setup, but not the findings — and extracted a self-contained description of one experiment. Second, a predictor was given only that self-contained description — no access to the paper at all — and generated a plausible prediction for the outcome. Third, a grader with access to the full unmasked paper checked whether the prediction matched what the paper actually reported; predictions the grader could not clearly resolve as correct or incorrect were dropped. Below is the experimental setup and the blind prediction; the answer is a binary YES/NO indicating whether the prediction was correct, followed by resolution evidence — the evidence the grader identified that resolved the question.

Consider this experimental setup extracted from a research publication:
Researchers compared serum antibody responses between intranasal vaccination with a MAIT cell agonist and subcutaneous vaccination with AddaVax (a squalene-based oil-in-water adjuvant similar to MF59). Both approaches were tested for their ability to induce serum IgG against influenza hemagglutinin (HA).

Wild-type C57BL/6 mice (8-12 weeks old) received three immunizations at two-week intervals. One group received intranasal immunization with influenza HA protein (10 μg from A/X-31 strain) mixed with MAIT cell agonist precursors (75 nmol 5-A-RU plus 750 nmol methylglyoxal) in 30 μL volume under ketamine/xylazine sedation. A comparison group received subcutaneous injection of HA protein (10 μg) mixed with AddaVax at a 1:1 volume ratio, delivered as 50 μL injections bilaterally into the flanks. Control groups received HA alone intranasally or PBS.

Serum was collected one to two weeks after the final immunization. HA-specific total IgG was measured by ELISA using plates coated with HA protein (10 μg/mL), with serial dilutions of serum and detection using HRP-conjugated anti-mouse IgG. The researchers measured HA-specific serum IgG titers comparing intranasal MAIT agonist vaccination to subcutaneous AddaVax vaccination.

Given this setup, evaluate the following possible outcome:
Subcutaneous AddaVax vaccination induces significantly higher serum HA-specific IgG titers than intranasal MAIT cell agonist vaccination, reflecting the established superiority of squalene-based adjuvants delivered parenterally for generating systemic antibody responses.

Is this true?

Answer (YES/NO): NO